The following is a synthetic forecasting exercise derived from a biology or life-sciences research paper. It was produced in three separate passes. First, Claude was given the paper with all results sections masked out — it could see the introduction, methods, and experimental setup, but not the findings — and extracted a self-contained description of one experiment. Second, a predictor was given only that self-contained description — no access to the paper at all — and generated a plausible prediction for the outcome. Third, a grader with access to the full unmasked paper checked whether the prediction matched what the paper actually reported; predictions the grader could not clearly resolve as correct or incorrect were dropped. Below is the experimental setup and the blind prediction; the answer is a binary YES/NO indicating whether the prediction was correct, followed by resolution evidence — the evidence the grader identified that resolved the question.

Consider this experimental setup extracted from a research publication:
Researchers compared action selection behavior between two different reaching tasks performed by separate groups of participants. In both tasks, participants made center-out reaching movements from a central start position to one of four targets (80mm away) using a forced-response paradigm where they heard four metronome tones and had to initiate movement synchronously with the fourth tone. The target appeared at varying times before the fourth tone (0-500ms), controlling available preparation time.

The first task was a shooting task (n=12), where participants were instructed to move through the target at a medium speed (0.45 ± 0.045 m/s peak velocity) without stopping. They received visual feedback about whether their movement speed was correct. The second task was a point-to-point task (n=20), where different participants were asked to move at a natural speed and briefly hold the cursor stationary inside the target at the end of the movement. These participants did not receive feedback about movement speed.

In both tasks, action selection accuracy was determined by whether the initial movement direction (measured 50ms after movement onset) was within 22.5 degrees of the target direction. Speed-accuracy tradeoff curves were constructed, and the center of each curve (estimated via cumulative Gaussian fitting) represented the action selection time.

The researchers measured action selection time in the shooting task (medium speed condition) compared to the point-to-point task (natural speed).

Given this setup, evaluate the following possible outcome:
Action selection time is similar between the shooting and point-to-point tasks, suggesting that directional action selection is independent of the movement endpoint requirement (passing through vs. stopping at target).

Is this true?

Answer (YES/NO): NO